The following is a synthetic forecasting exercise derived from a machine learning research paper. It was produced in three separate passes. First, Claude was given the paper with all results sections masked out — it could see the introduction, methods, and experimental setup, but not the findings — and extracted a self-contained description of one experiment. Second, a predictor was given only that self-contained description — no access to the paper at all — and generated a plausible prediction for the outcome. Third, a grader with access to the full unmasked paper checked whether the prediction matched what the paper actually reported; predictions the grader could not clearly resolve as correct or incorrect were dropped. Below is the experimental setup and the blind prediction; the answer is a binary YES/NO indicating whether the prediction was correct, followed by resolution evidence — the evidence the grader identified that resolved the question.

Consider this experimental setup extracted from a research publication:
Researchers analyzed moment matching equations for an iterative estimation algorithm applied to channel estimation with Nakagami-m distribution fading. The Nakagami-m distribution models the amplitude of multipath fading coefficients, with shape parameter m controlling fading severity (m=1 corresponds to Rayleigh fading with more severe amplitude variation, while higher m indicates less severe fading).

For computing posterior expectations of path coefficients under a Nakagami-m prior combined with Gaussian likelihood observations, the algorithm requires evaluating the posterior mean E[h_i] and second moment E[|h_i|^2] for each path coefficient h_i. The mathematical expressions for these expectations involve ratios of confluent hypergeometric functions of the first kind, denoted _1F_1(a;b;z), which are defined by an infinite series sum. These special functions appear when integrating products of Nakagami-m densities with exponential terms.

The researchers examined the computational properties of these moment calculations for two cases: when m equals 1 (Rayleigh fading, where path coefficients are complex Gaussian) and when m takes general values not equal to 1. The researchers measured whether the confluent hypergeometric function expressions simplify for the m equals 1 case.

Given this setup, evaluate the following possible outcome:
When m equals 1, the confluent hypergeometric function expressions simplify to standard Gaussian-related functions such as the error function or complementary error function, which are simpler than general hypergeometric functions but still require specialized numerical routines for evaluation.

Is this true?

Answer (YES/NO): NO